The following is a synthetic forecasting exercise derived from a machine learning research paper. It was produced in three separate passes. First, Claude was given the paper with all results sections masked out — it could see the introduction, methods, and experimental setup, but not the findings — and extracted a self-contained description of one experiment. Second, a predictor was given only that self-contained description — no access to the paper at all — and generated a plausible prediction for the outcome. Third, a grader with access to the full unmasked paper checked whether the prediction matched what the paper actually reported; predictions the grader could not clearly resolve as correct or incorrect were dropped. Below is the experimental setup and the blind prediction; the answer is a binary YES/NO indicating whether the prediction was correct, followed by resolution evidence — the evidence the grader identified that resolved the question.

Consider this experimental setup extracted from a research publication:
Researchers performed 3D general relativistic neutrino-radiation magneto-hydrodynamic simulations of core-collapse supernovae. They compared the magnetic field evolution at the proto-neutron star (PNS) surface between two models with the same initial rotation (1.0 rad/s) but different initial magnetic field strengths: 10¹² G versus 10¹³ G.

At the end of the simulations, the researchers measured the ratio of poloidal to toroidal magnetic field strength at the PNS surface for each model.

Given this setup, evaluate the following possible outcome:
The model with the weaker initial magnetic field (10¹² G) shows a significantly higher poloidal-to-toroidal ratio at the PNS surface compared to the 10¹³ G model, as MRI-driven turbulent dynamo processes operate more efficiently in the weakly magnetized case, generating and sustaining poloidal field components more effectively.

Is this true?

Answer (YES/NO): NO